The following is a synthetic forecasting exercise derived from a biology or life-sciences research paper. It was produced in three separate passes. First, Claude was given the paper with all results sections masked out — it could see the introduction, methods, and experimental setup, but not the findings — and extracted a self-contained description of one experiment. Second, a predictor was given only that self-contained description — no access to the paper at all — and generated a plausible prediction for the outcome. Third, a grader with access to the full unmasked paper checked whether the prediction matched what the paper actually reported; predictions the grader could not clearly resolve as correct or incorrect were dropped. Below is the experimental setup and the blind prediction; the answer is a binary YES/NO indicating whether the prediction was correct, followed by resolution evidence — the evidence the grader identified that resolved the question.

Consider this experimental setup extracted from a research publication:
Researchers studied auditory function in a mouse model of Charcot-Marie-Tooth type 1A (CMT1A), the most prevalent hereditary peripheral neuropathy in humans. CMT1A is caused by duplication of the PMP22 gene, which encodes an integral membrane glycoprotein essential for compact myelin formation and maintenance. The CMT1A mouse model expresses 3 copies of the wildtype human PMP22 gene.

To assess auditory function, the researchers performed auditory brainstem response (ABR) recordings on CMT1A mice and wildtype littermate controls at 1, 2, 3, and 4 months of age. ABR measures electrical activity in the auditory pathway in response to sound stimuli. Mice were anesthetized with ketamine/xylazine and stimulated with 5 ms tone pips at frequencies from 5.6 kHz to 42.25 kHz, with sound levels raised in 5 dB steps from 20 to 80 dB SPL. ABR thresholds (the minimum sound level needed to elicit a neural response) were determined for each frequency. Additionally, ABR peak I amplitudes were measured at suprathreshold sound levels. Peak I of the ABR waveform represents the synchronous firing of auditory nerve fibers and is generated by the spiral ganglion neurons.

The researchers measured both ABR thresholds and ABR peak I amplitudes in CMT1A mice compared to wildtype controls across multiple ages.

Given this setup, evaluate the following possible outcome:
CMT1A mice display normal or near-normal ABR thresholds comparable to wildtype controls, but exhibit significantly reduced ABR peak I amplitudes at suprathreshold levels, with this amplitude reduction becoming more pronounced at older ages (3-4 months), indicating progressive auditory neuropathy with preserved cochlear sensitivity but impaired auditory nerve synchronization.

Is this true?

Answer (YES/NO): YES